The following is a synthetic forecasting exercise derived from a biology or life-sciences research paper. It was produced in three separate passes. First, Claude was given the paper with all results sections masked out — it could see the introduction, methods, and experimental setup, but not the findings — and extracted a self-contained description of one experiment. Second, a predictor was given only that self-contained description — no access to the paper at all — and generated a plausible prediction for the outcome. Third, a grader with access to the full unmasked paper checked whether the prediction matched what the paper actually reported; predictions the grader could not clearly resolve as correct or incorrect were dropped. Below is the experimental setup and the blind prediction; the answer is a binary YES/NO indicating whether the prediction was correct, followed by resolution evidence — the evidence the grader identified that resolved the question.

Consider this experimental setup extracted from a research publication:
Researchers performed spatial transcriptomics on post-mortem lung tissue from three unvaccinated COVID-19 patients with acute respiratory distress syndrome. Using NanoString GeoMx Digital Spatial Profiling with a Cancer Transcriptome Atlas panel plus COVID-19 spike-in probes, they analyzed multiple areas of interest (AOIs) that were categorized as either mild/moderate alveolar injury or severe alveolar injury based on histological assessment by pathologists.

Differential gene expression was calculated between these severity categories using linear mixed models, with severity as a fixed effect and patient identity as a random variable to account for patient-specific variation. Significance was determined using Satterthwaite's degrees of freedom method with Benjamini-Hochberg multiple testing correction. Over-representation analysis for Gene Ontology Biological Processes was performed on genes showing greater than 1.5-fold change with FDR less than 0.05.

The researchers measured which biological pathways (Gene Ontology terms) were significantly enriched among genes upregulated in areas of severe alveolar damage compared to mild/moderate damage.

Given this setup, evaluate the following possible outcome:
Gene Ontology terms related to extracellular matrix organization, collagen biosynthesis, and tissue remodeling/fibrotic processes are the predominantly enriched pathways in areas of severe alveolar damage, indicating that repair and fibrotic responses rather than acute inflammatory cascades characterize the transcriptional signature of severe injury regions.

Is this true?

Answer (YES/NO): NO